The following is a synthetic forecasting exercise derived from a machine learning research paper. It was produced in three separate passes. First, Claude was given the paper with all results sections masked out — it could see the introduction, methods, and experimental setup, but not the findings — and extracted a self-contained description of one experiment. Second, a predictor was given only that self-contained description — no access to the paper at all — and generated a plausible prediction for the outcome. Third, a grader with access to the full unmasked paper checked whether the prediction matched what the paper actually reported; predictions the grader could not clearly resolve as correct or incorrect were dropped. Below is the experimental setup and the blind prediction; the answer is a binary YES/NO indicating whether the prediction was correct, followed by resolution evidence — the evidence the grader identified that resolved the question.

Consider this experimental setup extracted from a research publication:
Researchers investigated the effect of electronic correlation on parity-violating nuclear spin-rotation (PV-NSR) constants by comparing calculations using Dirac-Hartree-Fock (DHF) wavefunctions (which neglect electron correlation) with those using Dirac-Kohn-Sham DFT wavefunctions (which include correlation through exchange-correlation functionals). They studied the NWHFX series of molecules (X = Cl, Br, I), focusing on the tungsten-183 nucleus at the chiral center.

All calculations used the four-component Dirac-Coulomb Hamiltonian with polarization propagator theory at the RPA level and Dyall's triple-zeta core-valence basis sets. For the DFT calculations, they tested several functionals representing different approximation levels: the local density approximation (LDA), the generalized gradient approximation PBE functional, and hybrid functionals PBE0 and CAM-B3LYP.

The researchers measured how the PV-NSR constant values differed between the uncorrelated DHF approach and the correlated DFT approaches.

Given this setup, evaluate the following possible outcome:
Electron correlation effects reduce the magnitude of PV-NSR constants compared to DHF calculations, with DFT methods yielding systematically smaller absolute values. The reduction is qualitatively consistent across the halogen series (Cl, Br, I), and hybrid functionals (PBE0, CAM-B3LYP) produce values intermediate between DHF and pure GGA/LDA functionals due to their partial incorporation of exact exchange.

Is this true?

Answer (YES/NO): NO